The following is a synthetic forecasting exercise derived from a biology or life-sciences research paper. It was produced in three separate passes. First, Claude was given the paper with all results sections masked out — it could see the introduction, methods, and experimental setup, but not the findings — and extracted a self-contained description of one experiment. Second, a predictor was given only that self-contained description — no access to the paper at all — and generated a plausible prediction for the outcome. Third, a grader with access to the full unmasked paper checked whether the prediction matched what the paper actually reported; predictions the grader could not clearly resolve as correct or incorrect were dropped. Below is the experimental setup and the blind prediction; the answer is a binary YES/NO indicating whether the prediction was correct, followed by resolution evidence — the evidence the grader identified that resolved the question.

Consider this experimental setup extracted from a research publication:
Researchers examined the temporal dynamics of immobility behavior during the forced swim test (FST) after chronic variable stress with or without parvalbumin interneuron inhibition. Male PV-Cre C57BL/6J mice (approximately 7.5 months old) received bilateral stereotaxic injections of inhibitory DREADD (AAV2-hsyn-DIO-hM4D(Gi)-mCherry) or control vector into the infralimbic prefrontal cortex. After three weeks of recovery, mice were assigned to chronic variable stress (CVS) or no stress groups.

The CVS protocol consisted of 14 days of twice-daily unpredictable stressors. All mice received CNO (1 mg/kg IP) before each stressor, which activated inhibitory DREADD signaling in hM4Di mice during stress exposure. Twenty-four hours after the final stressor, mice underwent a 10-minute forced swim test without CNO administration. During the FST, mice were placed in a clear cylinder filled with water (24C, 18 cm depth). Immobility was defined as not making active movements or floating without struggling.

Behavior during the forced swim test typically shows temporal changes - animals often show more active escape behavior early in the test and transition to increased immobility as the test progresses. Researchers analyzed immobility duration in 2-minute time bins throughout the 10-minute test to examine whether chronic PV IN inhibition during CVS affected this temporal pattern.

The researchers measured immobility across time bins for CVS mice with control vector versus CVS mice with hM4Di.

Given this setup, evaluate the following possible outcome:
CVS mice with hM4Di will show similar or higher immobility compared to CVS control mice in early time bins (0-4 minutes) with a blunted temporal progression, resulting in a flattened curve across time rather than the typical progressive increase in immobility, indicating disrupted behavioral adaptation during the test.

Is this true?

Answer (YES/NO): NO